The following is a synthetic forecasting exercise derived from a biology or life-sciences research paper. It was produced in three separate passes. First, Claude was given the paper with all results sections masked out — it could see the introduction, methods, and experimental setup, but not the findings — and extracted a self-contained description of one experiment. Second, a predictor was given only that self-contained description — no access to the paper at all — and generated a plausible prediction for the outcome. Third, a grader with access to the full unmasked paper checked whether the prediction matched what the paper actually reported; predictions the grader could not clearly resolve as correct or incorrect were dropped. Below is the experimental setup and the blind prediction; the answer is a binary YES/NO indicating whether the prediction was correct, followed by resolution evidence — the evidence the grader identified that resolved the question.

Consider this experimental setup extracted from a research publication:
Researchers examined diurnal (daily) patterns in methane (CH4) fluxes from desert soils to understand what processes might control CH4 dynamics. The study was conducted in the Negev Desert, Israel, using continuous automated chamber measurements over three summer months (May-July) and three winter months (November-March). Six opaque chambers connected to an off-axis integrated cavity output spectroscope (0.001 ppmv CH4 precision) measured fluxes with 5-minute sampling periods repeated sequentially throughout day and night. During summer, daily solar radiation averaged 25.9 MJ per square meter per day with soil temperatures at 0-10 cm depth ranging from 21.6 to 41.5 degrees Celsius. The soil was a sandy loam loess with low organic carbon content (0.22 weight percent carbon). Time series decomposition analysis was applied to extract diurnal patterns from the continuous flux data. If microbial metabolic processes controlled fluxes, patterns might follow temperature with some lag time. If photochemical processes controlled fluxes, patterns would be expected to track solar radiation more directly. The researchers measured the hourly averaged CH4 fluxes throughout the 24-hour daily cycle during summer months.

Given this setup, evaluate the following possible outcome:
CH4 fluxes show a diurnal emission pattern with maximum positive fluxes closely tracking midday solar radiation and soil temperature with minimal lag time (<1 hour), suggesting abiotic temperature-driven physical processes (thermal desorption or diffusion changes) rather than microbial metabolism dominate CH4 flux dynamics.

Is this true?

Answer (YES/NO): NO